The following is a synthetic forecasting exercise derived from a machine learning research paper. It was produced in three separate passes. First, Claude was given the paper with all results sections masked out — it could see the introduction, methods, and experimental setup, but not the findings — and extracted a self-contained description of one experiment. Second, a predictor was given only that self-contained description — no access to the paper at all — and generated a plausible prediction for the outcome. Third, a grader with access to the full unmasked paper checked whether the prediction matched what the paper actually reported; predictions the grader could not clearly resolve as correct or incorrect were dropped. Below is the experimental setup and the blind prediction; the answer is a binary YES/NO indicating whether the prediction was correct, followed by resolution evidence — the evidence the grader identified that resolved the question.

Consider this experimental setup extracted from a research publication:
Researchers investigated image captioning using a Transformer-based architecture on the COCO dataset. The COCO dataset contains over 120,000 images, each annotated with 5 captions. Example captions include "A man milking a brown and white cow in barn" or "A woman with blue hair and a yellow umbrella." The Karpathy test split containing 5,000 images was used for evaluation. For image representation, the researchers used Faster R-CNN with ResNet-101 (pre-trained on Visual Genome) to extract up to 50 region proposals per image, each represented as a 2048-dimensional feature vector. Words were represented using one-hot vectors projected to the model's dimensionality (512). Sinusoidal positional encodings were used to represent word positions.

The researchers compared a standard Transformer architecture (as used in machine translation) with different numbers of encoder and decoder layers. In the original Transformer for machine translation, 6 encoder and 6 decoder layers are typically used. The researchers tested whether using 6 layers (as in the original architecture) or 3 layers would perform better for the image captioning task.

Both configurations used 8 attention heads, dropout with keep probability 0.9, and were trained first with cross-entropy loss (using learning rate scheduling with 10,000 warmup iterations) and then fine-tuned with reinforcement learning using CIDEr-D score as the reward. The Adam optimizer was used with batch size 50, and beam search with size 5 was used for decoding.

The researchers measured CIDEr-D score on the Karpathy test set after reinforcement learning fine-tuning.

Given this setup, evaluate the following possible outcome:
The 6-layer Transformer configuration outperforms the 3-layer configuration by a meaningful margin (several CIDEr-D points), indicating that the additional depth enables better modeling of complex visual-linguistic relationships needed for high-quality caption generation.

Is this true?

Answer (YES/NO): NO